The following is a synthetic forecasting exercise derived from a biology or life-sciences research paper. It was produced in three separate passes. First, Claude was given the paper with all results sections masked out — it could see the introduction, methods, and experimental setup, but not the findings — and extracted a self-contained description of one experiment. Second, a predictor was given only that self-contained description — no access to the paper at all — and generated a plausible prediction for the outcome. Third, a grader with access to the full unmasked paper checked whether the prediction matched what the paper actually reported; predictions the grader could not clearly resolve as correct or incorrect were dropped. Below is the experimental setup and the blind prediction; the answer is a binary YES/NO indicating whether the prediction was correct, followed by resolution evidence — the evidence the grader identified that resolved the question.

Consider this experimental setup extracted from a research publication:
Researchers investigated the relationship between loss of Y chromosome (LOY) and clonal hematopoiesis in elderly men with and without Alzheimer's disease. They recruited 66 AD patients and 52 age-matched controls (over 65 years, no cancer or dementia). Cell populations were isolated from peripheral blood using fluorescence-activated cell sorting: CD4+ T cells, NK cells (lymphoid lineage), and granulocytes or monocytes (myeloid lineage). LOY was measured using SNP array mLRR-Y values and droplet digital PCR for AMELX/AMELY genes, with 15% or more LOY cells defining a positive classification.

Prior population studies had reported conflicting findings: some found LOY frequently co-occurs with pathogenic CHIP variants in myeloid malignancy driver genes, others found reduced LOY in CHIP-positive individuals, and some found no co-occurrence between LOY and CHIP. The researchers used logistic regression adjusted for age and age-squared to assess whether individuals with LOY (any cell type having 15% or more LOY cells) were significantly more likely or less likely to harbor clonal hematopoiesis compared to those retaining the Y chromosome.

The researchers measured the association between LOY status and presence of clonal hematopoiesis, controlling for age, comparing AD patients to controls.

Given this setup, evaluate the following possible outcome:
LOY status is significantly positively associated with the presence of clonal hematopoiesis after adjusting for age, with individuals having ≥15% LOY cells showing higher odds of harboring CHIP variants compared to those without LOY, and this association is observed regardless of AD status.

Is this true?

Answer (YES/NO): NO